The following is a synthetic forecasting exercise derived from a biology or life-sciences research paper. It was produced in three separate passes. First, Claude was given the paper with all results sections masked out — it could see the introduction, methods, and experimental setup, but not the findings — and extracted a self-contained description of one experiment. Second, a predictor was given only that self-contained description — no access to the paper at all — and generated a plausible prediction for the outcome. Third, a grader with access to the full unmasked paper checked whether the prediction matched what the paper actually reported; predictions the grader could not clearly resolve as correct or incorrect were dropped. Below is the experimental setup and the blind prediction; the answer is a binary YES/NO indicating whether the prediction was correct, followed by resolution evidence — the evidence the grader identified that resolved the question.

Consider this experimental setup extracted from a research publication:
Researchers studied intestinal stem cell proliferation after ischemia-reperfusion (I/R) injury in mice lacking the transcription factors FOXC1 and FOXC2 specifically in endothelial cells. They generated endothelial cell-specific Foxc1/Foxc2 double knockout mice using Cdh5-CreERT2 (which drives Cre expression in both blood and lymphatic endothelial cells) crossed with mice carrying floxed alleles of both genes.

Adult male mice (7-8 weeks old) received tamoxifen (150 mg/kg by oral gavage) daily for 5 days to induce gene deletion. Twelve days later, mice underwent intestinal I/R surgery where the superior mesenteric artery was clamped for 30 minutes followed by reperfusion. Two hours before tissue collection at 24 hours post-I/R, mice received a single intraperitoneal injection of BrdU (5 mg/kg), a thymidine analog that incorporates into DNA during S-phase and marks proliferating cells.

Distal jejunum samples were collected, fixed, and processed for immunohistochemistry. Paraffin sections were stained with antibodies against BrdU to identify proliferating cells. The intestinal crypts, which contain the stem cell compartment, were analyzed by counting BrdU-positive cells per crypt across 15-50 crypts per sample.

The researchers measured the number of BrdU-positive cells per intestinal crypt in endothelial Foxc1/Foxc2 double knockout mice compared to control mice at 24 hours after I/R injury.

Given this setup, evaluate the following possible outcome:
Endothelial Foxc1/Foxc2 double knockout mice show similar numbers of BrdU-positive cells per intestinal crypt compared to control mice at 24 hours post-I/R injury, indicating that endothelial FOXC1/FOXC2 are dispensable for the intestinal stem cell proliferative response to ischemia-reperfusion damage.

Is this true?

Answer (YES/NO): NO